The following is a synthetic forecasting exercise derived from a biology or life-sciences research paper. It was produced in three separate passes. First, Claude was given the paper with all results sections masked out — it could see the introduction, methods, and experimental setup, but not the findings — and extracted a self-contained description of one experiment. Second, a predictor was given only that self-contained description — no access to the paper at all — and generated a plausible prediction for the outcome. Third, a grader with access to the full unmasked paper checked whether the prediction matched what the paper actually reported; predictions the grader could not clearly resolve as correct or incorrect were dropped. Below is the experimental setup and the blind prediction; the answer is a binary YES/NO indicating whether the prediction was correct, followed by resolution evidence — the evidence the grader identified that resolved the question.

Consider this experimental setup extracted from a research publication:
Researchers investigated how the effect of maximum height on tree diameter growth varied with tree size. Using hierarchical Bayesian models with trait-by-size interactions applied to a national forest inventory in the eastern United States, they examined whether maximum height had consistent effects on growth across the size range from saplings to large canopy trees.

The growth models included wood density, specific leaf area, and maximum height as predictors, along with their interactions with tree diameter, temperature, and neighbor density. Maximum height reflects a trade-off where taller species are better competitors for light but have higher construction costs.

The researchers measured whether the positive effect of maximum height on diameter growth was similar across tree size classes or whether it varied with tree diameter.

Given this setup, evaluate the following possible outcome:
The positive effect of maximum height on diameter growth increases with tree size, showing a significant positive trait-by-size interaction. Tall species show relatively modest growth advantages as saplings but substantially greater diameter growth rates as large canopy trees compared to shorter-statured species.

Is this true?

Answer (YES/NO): YES